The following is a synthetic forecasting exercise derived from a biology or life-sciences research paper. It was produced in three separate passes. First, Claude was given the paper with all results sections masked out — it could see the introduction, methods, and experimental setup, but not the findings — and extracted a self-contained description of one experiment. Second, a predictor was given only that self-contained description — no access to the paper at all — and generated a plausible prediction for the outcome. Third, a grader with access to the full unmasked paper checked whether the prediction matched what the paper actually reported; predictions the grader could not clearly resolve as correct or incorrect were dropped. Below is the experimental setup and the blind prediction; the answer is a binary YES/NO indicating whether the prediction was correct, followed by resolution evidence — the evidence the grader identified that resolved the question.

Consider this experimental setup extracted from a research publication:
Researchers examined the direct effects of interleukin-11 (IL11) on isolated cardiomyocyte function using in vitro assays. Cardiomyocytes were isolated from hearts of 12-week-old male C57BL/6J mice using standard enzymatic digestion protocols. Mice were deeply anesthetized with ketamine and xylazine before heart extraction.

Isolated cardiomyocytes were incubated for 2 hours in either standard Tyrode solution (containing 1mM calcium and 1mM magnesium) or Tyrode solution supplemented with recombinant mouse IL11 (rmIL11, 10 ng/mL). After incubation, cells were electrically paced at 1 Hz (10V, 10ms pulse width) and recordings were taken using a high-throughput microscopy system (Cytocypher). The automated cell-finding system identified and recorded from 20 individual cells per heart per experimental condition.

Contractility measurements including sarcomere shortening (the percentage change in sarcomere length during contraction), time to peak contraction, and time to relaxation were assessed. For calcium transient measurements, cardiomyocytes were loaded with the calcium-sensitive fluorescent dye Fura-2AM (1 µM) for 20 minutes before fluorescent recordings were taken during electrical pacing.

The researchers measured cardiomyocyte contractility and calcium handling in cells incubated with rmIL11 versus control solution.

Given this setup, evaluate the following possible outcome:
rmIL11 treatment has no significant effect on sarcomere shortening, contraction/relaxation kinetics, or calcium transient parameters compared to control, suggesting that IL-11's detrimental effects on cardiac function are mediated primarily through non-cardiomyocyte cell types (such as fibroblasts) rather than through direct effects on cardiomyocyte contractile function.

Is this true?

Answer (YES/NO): NO